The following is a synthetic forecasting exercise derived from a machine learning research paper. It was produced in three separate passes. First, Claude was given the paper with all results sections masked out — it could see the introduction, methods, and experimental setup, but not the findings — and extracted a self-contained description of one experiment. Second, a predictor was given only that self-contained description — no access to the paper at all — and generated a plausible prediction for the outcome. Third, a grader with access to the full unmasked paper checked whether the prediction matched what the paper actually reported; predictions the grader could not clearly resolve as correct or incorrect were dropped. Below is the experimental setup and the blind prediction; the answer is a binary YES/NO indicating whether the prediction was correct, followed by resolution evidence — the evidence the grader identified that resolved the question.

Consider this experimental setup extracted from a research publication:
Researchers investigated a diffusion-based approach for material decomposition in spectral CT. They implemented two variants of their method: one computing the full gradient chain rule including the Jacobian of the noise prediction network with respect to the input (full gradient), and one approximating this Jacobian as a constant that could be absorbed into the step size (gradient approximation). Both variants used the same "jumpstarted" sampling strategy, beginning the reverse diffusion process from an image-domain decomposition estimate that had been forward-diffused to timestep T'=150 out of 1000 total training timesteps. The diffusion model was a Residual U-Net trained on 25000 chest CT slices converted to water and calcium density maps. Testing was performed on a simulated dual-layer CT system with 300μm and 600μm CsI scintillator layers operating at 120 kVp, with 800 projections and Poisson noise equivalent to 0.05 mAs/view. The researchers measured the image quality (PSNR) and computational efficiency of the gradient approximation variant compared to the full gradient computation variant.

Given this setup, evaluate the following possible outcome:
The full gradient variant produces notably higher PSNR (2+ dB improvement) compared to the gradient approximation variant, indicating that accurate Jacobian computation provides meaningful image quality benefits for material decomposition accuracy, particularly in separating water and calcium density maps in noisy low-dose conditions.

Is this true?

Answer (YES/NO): NO